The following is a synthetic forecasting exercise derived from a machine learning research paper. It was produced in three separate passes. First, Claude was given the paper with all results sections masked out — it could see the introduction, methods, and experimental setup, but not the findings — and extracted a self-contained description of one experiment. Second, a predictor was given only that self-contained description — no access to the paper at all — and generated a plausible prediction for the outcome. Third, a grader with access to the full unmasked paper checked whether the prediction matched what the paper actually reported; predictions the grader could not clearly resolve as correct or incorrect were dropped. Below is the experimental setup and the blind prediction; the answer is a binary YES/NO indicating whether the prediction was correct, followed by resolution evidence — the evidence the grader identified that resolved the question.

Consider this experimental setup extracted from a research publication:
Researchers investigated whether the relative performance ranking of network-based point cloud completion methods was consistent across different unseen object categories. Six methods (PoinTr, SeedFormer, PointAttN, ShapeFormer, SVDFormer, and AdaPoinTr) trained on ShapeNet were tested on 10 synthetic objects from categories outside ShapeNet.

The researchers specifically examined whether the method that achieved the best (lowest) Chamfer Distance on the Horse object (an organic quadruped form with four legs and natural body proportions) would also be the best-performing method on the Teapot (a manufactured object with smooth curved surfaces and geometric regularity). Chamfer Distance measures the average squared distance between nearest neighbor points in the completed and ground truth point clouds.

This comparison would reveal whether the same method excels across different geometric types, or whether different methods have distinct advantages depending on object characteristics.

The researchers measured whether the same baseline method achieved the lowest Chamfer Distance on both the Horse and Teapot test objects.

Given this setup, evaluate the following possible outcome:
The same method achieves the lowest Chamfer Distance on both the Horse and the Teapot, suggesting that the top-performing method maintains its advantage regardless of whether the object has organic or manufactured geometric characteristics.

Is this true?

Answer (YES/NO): NO